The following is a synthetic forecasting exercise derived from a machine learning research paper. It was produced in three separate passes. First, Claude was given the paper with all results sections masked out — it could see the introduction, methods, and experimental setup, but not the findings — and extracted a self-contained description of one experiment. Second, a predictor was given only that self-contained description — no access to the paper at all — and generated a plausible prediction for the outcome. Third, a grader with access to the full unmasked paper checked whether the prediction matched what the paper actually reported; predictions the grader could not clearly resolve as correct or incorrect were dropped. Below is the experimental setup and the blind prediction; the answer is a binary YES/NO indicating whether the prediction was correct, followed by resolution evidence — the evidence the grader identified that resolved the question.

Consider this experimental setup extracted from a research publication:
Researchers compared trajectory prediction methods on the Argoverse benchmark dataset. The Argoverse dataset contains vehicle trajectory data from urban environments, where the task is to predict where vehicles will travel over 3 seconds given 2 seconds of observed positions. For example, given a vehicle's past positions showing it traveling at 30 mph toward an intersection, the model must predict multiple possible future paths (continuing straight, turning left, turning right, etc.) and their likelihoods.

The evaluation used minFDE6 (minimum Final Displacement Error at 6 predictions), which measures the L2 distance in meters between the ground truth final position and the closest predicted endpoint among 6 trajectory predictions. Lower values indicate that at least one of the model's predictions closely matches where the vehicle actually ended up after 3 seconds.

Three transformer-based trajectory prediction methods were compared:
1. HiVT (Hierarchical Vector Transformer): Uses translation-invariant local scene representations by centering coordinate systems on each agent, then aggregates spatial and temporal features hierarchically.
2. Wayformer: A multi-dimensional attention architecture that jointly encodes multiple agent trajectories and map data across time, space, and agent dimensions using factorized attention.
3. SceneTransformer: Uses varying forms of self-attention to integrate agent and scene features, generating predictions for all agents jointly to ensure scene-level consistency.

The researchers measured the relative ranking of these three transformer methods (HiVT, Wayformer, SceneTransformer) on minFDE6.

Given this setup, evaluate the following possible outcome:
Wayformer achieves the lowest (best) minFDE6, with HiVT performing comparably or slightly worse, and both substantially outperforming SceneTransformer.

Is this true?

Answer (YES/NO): YES